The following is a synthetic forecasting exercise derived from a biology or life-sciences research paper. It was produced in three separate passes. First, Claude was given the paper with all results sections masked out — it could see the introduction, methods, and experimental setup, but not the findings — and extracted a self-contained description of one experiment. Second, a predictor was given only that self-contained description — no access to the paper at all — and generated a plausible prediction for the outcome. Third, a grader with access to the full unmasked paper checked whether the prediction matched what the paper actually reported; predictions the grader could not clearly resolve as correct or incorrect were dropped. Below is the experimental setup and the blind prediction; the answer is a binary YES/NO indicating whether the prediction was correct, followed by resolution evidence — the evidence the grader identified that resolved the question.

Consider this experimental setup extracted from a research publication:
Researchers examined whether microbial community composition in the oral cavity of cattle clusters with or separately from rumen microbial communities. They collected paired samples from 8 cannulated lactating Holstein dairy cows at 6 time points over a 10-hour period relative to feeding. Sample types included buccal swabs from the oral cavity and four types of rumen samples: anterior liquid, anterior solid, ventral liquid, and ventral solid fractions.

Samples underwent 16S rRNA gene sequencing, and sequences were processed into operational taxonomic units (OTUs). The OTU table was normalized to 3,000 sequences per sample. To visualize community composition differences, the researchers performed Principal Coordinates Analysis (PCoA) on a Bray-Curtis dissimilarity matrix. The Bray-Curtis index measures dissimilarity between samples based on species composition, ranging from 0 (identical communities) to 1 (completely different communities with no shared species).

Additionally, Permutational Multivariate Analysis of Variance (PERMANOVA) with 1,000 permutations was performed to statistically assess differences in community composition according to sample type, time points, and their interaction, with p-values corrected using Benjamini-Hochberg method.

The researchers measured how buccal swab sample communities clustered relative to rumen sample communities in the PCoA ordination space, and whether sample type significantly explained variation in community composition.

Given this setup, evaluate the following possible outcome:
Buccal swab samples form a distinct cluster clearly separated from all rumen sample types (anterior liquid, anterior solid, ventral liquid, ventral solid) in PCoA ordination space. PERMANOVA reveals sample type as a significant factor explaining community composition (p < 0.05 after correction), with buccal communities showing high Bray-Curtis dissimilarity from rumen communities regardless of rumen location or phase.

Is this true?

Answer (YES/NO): NO